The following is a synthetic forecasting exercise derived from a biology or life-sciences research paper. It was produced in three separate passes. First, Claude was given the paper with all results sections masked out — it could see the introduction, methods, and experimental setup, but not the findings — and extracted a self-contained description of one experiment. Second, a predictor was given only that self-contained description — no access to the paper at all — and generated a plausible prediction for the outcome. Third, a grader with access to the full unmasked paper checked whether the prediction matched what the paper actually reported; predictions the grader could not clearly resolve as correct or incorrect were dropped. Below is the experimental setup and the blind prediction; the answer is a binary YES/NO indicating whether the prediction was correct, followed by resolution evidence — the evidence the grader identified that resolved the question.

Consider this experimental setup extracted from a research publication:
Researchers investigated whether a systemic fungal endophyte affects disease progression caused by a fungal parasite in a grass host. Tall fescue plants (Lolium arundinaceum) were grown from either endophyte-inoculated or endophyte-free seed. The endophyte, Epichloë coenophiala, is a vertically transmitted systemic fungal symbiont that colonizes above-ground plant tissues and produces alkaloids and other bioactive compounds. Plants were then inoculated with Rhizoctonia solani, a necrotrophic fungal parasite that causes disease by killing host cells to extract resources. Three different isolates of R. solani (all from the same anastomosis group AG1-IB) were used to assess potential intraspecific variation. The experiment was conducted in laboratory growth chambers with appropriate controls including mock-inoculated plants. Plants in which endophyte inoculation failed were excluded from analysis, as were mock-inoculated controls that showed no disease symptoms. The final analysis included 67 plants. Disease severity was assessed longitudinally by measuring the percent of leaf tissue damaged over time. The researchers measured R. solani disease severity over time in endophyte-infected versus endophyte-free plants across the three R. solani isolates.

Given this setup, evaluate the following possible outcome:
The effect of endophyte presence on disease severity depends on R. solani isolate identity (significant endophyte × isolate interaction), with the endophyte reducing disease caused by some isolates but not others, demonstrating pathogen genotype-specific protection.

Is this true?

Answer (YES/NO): NO